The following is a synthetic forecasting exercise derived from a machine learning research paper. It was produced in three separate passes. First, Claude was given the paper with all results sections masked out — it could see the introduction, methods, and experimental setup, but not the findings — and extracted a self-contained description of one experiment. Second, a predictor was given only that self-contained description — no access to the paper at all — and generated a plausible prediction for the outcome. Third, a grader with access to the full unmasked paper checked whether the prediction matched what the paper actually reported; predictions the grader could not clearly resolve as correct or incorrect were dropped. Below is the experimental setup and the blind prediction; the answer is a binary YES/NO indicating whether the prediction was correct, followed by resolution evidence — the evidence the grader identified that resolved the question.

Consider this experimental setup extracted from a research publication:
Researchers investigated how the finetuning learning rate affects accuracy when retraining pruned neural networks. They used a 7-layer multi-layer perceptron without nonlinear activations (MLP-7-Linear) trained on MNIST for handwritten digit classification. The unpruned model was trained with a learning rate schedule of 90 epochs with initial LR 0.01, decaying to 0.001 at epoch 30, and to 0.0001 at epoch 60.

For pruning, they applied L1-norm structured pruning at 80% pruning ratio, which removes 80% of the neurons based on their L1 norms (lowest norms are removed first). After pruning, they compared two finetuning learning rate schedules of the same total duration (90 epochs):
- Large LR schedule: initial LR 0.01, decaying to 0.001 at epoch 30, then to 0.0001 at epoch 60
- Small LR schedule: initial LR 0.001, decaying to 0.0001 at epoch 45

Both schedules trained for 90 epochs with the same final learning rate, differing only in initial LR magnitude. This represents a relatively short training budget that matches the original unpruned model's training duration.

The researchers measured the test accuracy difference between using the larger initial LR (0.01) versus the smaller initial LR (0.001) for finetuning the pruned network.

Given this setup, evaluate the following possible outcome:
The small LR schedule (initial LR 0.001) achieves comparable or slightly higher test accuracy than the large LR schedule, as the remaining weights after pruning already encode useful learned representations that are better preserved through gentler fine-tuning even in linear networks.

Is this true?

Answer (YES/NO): NO